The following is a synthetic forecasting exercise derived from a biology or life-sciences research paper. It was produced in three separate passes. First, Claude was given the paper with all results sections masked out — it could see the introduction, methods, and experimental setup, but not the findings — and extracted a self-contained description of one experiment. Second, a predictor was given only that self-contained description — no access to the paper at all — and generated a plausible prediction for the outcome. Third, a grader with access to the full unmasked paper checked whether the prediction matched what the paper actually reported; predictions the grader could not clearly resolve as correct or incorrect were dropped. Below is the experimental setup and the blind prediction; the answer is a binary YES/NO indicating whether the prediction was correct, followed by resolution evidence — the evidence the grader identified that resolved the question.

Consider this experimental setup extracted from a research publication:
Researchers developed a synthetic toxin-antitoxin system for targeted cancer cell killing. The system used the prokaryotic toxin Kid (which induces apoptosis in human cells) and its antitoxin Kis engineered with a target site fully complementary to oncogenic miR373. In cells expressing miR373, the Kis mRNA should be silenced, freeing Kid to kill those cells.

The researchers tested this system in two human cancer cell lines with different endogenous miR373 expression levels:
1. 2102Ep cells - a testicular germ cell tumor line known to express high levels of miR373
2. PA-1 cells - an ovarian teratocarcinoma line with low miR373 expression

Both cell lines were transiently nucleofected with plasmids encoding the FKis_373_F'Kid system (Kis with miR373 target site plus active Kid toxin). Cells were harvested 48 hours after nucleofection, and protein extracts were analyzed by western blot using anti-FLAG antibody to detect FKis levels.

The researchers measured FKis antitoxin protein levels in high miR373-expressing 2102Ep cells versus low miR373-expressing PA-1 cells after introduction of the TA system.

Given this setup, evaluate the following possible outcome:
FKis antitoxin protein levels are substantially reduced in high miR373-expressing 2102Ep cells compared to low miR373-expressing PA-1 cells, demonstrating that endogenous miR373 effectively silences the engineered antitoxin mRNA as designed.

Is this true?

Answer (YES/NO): YES